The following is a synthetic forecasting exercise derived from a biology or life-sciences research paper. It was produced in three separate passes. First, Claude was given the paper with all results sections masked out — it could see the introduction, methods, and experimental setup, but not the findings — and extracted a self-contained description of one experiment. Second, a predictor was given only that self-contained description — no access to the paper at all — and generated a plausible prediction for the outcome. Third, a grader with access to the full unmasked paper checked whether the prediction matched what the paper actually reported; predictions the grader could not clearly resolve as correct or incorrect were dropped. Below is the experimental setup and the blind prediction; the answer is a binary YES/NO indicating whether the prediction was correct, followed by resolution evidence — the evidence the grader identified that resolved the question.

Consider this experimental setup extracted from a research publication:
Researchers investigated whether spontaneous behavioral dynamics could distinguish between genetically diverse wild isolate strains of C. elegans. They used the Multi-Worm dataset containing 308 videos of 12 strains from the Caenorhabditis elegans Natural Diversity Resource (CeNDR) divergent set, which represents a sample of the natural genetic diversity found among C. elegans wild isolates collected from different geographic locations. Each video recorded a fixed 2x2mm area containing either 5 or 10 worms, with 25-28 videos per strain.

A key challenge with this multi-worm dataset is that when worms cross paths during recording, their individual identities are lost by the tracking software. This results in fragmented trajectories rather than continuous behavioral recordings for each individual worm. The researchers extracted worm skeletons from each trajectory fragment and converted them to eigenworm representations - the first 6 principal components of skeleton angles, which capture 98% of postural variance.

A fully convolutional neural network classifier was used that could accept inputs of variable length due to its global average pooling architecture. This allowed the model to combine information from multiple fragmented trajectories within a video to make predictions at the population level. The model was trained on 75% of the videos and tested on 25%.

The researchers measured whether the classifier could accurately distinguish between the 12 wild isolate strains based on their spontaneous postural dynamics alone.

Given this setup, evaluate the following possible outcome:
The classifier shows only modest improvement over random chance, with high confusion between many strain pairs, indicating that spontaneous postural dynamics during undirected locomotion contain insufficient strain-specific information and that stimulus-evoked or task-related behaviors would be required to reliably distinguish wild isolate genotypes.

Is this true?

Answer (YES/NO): NO